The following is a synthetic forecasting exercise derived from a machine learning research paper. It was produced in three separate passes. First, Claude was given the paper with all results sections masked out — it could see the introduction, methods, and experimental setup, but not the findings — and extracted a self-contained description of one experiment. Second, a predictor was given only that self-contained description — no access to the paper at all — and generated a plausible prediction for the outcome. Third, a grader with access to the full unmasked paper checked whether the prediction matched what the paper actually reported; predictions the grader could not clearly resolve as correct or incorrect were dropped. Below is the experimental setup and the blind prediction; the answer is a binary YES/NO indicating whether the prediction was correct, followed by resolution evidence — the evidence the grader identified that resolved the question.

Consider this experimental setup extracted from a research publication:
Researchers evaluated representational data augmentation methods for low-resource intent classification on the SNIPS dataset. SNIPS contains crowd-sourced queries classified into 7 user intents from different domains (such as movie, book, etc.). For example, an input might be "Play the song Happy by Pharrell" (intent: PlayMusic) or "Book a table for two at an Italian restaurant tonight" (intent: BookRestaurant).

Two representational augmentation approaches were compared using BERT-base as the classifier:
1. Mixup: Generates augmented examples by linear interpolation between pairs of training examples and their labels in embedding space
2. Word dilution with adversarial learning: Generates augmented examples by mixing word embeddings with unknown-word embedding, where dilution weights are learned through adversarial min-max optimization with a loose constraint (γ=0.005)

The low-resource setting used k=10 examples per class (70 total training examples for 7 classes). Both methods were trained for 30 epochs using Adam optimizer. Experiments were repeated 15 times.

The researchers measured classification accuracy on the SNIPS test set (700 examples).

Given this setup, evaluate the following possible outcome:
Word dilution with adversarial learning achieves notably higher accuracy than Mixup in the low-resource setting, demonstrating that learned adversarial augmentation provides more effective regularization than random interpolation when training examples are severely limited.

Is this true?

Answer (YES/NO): NO